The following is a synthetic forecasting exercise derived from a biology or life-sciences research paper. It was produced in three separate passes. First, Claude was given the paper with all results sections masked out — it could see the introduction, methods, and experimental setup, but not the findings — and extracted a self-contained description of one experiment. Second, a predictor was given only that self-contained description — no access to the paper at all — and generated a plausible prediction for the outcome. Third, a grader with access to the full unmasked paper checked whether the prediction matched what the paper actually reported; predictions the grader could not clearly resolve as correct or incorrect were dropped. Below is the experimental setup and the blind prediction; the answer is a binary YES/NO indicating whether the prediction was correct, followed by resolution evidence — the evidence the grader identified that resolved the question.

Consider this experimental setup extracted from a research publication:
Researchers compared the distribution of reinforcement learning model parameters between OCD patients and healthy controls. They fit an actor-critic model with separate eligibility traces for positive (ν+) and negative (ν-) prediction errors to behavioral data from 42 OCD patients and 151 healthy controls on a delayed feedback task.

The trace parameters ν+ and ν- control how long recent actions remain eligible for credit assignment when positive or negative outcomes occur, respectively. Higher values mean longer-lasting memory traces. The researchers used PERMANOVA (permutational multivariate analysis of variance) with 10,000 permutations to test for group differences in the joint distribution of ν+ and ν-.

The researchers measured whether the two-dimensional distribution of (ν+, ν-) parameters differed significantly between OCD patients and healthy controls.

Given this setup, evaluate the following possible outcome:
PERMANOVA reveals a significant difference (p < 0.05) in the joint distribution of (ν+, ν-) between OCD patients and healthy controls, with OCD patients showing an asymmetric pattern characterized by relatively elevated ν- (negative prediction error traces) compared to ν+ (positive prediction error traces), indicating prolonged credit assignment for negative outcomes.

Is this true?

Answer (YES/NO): NO